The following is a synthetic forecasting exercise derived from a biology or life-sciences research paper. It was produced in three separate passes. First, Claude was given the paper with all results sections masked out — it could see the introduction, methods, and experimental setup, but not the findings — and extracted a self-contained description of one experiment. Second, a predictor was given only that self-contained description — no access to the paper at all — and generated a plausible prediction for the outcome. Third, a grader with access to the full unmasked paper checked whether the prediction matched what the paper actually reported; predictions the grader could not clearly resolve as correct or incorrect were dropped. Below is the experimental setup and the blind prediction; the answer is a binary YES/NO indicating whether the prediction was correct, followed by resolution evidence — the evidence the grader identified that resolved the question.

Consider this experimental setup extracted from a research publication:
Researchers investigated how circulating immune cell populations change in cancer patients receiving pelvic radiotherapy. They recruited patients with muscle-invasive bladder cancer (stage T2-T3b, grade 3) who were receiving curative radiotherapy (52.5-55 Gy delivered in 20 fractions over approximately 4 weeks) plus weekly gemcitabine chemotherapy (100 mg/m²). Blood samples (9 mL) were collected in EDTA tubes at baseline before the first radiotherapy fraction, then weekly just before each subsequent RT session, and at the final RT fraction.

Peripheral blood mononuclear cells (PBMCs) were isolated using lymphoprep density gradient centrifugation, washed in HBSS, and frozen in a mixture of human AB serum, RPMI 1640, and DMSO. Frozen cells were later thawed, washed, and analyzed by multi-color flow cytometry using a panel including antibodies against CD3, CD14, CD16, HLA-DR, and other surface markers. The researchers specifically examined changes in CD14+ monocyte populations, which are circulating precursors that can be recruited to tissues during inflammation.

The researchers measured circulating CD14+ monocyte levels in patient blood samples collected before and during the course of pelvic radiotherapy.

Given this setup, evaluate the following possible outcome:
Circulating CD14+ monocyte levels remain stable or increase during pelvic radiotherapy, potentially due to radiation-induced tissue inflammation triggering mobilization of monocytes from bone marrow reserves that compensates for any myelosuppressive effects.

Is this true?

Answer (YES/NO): YES